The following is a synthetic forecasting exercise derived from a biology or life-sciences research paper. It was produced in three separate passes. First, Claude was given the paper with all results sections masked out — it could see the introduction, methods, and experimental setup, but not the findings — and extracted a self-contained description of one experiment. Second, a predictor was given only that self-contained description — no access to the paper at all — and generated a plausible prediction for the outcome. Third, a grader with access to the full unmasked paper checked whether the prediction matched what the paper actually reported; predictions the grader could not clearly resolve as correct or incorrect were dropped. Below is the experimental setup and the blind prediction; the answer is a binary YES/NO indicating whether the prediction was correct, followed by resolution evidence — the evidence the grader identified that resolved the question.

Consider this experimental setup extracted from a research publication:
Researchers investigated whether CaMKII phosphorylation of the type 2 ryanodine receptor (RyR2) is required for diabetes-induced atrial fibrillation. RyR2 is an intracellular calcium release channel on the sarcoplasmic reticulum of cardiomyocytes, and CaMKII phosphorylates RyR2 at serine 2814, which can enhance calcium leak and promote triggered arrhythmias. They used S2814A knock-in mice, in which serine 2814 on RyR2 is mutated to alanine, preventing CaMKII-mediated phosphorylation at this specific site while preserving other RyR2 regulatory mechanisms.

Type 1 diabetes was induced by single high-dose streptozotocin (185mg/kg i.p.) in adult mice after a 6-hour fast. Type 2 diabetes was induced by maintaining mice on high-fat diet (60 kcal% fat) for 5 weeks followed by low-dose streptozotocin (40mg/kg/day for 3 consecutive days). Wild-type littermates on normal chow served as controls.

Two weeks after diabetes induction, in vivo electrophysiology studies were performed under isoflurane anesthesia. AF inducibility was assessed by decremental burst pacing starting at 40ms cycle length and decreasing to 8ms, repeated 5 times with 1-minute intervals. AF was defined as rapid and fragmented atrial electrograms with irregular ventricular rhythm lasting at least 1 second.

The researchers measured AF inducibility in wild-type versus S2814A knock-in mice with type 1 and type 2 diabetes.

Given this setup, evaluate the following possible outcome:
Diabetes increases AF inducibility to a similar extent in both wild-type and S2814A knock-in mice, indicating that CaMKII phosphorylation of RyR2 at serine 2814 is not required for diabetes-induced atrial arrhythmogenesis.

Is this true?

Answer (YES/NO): NO